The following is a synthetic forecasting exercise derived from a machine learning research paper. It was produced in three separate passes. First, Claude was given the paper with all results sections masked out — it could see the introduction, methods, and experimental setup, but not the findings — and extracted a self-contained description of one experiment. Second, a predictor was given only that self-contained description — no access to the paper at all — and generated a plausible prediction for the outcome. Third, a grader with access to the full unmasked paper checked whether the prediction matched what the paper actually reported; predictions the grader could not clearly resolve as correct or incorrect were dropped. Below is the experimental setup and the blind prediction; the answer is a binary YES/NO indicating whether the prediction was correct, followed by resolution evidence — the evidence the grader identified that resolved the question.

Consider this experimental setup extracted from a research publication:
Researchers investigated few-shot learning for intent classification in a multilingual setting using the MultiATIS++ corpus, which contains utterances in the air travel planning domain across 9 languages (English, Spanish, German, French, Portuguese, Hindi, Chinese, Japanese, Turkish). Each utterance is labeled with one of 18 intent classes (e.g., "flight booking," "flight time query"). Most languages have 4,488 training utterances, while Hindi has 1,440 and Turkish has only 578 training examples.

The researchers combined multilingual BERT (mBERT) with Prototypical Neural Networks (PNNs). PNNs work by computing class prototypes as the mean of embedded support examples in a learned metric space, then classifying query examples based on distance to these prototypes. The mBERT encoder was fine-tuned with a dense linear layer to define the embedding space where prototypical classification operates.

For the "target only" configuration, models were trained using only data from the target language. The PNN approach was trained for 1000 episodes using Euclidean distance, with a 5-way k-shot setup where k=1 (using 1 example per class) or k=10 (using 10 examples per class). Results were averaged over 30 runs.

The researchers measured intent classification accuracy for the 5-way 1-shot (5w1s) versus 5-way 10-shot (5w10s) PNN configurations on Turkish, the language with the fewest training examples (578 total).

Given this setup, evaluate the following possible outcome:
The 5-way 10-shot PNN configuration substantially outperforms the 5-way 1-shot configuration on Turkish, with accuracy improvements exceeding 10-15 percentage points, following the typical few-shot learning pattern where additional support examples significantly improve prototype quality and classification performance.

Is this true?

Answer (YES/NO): NO